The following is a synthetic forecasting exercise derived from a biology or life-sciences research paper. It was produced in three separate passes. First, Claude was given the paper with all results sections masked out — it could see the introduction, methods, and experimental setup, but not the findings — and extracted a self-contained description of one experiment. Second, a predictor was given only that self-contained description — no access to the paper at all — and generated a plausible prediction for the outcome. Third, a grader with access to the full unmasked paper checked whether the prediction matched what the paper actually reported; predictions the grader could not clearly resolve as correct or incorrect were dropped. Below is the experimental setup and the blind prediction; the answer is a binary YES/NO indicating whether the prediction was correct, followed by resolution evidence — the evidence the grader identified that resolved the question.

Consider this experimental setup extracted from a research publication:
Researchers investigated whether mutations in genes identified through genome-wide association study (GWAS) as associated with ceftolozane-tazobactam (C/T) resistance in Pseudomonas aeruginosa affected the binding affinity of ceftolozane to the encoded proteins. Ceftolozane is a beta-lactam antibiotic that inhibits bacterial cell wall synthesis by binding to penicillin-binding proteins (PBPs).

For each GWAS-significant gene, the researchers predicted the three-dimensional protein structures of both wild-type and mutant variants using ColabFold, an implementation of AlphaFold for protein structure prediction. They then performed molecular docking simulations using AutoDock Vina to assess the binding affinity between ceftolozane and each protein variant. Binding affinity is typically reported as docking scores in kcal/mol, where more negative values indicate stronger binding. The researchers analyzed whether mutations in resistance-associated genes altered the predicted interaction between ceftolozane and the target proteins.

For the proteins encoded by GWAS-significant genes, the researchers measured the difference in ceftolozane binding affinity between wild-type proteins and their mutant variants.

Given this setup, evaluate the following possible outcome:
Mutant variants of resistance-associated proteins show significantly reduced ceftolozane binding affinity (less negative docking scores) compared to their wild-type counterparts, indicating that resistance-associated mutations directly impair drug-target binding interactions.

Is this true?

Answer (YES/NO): YES